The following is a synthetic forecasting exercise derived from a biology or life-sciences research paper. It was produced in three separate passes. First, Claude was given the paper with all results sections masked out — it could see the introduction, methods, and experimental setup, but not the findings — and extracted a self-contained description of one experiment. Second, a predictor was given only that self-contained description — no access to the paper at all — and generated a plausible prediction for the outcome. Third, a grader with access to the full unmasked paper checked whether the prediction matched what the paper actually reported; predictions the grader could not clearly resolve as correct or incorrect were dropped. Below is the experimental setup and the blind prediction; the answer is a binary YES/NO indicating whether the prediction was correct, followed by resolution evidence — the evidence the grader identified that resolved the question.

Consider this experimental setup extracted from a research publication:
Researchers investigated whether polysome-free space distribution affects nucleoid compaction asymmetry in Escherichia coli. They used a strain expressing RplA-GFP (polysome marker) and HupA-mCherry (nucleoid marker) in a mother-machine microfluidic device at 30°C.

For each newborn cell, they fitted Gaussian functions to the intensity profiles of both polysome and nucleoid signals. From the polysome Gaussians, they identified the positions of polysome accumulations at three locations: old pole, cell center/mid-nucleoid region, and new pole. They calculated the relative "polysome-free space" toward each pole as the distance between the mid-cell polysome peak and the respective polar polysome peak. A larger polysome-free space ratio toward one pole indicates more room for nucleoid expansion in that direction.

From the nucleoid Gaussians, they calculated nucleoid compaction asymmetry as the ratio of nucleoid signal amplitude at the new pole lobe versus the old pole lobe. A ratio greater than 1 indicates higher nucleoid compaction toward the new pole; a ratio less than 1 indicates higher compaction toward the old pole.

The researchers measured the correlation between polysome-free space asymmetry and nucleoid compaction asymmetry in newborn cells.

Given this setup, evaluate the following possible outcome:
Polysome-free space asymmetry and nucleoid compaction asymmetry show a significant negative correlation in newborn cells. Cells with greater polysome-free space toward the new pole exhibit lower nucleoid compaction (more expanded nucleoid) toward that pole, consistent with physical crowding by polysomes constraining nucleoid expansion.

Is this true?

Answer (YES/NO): NO